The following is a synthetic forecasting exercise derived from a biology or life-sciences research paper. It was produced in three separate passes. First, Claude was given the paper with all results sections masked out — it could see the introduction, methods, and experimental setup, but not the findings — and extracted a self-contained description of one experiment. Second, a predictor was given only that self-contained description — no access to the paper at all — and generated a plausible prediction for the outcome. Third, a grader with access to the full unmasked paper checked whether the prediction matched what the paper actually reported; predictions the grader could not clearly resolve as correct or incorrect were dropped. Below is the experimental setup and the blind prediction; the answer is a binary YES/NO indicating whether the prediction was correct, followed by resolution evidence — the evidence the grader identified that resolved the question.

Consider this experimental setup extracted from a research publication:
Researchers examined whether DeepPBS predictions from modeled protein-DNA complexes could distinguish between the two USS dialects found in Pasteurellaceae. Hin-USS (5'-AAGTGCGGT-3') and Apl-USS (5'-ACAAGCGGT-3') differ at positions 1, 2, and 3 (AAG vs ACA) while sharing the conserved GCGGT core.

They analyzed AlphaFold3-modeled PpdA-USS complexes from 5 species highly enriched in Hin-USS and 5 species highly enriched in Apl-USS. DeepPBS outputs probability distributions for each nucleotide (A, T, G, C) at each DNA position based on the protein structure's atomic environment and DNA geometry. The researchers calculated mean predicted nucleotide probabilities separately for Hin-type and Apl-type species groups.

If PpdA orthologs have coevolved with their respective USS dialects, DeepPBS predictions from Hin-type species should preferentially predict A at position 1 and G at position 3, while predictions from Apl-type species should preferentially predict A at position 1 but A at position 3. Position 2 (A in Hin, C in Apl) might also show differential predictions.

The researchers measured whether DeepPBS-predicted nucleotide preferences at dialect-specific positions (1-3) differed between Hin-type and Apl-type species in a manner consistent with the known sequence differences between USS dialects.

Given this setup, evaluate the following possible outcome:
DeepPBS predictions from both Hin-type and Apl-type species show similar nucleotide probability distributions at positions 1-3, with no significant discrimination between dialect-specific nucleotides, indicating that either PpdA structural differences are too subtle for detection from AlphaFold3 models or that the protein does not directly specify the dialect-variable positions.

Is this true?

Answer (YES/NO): NO